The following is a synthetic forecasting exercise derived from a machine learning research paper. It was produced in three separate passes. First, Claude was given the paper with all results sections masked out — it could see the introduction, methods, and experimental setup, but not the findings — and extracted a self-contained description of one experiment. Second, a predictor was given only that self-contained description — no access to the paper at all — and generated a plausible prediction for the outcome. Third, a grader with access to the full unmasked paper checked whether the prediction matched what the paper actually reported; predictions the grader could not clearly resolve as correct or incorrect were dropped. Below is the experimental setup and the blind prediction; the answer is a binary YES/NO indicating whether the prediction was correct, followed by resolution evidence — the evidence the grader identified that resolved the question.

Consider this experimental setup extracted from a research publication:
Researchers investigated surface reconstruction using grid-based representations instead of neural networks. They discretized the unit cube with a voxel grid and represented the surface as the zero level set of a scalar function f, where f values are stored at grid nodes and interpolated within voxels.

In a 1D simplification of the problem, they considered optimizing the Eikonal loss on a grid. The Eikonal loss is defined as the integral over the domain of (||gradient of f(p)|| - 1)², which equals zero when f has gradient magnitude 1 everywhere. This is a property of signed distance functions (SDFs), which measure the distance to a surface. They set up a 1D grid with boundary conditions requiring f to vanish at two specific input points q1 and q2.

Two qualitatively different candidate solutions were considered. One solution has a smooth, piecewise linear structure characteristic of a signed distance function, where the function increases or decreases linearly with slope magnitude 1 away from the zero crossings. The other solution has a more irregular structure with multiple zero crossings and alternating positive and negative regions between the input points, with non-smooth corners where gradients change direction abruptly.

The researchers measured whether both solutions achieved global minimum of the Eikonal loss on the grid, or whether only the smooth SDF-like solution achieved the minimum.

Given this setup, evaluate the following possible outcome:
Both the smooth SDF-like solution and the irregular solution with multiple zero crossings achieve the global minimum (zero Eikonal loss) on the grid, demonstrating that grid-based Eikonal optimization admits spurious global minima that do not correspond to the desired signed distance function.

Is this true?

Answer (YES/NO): YES